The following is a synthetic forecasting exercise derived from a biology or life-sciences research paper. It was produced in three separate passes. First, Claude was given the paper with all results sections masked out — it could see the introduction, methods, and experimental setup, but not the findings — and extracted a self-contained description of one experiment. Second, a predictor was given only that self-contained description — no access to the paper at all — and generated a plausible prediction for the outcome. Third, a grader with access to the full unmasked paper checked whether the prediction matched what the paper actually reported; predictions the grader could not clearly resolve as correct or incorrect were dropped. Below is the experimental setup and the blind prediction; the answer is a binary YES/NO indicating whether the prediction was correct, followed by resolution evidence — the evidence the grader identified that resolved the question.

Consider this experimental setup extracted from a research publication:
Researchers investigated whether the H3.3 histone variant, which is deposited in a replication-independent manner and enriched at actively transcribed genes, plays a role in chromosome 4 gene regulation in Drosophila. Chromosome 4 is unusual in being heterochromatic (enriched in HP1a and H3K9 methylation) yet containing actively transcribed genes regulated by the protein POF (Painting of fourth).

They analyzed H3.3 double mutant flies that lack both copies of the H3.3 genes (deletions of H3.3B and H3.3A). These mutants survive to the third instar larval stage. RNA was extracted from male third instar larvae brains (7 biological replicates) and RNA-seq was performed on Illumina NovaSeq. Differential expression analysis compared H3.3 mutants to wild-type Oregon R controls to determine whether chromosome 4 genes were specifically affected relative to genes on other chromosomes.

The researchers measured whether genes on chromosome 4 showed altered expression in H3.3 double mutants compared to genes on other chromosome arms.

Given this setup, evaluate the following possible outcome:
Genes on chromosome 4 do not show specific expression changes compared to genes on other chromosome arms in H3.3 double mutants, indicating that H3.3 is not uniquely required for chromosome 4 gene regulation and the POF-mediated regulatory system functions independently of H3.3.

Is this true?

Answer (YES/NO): YES